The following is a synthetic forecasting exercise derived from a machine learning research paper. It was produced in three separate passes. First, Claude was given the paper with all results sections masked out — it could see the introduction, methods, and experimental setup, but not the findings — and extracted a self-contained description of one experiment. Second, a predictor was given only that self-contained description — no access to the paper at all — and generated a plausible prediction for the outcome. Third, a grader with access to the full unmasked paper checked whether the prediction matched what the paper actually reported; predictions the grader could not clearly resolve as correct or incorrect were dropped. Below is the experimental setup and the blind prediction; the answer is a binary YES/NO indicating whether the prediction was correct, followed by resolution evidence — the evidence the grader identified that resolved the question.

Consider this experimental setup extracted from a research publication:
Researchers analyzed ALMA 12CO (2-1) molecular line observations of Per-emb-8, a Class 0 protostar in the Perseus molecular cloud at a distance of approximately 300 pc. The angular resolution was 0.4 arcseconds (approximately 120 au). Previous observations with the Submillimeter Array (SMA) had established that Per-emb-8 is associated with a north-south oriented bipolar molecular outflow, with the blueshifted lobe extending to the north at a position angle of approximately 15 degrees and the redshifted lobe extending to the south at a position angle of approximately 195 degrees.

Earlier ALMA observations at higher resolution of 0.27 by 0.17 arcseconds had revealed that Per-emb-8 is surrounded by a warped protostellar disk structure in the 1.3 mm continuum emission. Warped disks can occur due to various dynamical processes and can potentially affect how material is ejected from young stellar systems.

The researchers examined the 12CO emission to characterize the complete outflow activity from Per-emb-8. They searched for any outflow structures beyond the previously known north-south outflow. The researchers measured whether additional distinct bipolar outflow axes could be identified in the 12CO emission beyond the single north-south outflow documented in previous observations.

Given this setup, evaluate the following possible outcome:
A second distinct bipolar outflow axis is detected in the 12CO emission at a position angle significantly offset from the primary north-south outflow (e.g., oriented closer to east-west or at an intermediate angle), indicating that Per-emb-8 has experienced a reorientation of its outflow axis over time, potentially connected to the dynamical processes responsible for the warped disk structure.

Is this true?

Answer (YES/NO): NO